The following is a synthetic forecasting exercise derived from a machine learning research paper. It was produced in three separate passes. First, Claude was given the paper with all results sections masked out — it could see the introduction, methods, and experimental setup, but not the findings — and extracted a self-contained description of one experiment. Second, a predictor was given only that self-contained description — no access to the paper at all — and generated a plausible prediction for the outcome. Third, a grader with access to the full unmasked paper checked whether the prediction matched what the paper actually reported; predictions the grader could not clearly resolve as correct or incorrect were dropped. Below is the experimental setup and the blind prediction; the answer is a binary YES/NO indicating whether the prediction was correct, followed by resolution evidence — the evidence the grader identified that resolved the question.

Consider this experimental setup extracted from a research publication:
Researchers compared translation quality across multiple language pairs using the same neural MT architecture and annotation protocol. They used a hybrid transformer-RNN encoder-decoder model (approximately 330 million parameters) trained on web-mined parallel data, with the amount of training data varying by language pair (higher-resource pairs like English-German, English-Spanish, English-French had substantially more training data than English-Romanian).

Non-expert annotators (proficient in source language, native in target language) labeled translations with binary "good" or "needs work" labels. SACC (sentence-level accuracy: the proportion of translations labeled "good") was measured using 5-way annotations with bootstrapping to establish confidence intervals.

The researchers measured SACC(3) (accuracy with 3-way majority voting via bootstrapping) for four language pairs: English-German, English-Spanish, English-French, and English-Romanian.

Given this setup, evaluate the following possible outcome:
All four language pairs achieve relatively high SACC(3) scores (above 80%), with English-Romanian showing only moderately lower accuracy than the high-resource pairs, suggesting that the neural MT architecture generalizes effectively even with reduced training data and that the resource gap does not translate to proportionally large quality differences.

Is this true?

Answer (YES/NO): NO